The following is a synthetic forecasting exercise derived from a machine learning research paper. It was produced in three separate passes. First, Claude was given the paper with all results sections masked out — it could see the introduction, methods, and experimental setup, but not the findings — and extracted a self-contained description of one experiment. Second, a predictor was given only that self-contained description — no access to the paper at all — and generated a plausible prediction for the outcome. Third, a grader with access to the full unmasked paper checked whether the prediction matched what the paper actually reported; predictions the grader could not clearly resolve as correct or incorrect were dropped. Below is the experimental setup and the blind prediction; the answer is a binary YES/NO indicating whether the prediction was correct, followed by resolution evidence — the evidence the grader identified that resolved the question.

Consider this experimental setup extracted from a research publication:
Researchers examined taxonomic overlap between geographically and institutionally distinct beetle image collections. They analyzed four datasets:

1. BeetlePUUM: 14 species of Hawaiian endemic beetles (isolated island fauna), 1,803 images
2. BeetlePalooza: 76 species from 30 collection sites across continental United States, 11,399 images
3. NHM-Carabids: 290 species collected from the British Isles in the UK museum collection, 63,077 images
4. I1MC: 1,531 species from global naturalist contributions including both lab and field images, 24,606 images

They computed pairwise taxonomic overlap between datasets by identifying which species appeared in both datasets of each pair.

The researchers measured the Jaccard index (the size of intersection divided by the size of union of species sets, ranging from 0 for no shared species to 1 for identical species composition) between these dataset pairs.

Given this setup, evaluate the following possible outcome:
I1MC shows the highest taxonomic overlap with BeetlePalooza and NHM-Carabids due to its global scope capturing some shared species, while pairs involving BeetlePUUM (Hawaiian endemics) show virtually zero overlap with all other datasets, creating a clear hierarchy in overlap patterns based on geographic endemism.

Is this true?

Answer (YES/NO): YES